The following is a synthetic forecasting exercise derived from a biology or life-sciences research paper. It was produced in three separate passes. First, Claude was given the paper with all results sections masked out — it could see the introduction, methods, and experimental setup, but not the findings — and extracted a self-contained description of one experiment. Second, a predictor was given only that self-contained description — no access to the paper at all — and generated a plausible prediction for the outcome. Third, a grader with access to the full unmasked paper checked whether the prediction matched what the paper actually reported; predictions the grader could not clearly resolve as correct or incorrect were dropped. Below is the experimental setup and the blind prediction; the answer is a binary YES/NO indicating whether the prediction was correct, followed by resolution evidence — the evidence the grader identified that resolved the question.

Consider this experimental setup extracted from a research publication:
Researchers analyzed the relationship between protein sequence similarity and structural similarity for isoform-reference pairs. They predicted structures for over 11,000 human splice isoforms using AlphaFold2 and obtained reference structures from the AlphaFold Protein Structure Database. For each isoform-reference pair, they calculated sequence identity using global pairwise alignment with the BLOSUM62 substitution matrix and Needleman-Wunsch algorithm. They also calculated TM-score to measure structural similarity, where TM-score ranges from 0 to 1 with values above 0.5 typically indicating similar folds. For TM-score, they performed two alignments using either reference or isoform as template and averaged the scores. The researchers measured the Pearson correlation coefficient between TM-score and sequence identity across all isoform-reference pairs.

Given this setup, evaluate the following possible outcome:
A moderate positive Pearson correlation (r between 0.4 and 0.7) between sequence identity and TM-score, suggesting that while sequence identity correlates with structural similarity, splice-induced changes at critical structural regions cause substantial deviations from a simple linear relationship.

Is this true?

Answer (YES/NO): YES